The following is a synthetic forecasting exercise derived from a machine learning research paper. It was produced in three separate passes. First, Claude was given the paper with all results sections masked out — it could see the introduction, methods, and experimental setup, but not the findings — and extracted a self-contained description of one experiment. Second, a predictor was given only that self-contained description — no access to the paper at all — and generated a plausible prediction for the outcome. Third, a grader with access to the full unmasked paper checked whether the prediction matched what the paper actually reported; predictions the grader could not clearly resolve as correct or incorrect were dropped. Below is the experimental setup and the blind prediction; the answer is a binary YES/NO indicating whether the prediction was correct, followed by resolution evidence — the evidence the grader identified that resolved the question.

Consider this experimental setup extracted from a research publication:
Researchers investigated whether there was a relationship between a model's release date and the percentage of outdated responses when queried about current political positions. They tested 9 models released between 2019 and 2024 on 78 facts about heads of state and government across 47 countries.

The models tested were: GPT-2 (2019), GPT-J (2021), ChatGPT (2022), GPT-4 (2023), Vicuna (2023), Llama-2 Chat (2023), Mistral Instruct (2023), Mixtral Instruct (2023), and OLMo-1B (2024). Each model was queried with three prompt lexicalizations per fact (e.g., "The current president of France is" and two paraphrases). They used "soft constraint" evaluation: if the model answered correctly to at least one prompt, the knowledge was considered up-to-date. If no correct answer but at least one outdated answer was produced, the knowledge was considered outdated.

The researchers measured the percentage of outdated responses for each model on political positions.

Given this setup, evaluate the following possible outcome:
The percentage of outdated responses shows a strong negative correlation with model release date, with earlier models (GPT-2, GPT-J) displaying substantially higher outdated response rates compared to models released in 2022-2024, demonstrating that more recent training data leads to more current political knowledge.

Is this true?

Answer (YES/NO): NO